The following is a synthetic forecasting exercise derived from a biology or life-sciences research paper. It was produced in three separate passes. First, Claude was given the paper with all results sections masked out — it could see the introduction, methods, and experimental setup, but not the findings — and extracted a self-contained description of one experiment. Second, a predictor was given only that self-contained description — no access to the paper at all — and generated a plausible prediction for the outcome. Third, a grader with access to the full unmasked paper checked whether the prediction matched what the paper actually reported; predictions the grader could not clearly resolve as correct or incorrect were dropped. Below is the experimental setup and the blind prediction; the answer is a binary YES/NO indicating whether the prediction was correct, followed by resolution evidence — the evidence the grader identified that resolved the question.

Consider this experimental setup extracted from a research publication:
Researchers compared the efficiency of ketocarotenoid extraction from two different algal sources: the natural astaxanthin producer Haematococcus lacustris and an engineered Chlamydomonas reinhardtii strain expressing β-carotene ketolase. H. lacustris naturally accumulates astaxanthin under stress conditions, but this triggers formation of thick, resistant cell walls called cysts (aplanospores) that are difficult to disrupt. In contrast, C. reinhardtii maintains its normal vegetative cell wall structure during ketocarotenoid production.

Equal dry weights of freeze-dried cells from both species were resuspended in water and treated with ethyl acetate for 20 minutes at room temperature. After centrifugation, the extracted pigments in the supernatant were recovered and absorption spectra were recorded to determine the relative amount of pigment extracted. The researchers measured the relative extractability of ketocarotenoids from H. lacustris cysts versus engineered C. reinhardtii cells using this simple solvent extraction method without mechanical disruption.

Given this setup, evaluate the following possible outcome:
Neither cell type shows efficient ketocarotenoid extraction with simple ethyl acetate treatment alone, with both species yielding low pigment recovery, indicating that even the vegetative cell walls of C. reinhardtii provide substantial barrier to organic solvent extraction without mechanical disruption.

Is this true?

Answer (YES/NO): NO